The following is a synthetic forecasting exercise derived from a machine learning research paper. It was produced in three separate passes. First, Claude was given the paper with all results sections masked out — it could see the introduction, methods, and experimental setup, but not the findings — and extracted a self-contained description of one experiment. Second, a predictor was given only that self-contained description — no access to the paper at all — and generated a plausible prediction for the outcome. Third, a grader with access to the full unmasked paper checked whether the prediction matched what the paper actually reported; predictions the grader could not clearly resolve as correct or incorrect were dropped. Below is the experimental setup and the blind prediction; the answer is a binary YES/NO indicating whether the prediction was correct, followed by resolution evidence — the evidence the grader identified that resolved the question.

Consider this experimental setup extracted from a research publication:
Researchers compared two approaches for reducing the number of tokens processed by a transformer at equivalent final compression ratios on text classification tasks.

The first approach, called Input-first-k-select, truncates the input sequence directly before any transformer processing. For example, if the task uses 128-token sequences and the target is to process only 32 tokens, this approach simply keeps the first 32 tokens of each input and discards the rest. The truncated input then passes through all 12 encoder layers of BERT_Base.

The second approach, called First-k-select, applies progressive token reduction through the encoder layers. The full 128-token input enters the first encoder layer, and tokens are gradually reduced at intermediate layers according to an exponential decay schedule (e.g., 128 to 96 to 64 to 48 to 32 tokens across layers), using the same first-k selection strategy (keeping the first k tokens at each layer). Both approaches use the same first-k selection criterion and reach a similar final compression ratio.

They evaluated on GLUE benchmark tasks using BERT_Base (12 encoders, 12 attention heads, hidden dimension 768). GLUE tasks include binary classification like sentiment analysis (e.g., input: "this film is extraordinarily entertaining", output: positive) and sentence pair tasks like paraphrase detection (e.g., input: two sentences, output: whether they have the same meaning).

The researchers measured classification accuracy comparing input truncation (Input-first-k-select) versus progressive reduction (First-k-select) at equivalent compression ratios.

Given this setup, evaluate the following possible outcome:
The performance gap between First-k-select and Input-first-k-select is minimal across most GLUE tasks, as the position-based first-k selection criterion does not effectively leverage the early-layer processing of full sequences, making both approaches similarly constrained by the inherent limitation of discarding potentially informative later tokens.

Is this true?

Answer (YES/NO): YES